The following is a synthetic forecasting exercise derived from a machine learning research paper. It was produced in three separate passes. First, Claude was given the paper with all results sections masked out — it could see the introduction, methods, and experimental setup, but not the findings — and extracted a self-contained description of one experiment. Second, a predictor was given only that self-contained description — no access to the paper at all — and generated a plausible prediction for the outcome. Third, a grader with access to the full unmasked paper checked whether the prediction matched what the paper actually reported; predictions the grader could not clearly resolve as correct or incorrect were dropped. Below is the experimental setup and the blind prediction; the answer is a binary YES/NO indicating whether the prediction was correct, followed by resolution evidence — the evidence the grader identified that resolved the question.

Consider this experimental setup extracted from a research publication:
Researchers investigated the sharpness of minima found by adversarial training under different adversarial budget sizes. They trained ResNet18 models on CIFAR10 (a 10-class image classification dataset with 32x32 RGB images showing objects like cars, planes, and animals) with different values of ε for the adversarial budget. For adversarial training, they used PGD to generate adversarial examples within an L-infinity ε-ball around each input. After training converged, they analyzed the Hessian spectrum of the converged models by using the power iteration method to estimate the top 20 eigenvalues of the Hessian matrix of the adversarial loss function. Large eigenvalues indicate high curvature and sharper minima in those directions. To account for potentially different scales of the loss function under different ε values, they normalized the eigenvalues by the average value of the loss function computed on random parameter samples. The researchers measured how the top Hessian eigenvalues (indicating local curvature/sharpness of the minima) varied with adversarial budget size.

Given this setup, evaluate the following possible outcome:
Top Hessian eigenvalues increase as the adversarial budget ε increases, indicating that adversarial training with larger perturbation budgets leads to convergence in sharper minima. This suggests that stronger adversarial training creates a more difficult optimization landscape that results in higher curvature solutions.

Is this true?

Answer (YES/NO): YES